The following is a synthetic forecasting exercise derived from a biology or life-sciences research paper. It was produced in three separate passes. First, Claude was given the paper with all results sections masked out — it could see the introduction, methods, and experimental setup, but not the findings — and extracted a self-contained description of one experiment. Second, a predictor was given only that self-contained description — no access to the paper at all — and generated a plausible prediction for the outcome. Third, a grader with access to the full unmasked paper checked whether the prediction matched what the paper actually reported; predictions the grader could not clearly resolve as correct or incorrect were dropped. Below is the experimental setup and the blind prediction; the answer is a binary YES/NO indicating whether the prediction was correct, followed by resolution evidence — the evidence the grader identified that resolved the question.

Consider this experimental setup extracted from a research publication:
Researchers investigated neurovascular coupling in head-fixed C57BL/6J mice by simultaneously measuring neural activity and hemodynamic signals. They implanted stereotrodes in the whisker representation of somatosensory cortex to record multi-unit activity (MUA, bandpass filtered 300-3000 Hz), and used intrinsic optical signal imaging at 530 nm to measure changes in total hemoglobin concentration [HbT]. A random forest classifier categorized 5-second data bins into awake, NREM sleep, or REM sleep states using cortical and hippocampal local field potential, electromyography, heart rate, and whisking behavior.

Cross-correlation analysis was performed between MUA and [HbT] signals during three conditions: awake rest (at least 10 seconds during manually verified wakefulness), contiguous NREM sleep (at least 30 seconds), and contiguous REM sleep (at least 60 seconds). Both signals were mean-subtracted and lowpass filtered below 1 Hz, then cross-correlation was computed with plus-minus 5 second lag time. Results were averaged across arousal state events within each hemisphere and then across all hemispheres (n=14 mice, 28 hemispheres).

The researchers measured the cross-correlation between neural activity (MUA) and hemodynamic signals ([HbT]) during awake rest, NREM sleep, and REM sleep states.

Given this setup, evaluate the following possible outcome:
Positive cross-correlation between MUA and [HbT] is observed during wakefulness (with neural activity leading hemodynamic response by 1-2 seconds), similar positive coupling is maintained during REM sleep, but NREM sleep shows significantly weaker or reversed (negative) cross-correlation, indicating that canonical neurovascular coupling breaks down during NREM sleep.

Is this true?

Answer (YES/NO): NO